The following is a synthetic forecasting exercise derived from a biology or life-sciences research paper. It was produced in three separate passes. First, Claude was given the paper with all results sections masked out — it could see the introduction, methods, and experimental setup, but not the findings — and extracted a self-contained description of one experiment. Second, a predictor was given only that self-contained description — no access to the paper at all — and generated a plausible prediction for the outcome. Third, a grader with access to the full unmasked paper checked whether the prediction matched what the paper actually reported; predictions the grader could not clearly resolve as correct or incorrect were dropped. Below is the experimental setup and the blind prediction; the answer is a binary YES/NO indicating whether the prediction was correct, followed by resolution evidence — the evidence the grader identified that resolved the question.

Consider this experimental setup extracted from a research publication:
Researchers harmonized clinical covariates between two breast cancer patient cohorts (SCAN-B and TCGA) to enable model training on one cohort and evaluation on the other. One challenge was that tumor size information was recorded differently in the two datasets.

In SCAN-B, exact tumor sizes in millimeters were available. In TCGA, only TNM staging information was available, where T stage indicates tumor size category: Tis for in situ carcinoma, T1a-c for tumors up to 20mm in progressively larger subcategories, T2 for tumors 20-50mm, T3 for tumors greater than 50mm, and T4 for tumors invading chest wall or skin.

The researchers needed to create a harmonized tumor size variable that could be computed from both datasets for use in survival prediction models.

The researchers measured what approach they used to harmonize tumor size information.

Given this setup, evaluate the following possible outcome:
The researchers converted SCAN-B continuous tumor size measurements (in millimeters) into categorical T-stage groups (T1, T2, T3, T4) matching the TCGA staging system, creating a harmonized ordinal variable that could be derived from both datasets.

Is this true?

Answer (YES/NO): NO